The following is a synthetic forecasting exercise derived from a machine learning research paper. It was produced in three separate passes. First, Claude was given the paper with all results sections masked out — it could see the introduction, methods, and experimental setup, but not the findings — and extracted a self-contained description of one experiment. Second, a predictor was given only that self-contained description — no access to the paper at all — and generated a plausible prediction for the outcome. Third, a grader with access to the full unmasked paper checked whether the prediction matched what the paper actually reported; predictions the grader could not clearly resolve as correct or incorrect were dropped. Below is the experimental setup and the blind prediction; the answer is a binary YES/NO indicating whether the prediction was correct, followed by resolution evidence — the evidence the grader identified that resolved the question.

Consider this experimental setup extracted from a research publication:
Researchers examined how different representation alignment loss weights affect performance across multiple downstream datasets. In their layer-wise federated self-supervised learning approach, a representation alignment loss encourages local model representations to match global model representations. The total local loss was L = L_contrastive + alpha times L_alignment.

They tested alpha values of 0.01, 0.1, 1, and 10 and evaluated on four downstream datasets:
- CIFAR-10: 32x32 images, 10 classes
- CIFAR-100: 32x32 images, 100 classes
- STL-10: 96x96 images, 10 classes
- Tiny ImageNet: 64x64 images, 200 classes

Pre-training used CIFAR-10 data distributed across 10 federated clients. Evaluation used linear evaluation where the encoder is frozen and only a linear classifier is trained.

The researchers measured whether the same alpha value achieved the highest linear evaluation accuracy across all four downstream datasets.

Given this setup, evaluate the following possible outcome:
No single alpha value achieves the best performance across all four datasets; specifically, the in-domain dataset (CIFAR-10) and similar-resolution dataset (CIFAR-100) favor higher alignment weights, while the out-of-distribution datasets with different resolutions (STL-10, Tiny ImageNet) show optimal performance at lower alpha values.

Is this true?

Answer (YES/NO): NO